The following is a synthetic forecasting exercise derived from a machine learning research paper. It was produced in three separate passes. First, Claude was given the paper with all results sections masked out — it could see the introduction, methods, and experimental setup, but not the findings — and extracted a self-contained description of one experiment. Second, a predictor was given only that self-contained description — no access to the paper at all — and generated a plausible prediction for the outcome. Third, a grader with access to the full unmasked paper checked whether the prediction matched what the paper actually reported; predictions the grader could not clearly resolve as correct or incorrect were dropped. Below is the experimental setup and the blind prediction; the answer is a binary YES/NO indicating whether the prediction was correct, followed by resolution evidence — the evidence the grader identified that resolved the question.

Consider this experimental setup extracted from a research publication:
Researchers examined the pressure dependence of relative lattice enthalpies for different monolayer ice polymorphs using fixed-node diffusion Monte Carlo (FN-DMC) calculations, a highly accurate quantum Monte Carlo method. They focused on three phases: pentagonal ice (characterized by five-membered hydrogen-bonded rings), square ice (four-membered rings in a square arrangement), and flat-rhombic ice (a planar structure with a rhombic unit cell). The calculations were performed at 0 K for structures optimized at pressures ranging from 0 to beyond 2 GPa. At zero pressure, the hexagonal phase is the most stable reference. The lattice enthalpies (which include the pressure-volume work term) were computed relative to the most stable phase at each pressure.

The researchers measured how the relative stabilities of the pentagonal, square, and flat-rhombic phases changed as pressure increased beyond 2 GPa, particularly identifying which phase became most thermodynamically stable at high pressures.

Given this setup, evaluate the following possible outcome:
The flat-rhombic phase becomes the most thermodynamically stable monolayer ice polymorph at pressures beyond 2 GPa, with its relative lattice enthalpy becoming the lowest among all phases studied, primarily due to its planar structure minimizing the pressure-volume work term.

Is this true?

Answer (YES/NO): NO